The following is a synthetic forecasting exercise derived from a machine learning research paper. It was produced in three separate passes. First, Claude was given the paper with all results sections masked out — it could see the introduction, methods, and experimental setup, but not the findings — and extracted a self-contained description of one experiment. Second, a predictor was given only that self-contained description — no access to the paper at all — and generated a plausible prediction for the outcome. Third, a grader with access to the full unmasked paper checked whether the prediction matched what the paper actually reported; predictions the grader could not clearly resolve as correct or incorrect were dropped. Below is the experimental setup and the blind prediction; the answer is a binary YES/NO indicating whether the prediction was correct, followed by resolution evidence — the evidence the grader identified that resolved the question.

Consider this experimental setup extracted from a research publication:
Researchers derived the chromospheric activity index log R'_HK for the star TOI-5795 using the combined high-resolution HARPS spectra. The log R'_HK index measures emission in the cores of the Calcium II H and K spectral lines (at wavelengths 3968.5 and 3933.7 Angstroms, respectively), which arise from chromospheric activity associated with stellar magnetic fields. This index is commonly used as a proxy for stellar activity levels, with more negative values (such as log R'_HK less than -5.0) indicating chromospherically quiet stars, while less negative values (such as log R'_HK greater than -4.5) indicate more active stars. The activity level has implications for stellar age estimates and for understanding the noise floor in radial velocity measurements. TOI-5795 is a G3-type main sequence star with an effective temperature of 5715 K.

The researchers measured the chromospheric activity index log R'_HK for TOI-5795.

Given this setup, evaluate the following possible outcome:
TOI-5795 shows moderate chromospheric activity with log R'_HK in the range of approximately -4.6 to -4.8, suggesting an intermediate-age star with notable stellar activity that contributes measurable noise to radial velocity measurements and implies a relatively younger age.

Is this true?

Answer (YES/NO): NO